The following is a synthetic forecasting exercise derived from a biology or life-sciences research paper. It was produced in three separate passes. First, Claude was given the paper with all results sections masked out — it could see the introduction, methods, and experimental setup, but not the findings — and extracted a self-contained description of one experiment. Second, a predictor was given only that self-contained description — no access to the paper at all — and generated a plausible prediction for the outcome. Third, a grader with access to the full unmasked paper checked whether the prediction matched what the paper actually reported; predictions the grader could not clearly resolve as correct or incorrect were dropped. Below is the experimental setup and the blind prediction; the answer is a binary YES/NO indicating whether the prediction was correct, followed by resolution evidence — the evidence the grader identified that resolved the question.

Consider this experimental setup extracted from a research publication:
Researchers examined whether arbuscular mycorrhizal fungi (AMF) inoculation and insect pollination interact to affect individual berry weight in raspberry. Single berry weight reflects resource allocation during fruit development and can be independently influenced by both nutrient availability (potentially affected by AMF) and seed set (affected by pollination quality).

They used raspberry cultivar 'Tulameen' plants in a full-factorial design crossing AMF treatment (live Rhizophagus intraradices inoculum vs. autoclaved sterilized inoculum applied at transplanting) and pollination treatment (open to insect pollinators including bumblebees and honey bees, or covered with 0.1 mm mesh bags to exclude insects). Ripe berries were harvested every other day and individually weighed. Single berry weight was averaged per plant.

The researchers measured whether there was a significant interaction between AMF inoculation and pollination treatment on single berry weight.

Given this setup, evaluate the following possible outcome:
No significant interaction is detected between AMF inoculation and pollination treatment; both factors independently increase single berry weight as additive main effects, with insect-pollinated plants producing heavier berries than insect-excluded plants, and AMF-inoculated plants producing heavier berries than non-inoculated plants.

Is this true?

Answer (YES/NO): NO